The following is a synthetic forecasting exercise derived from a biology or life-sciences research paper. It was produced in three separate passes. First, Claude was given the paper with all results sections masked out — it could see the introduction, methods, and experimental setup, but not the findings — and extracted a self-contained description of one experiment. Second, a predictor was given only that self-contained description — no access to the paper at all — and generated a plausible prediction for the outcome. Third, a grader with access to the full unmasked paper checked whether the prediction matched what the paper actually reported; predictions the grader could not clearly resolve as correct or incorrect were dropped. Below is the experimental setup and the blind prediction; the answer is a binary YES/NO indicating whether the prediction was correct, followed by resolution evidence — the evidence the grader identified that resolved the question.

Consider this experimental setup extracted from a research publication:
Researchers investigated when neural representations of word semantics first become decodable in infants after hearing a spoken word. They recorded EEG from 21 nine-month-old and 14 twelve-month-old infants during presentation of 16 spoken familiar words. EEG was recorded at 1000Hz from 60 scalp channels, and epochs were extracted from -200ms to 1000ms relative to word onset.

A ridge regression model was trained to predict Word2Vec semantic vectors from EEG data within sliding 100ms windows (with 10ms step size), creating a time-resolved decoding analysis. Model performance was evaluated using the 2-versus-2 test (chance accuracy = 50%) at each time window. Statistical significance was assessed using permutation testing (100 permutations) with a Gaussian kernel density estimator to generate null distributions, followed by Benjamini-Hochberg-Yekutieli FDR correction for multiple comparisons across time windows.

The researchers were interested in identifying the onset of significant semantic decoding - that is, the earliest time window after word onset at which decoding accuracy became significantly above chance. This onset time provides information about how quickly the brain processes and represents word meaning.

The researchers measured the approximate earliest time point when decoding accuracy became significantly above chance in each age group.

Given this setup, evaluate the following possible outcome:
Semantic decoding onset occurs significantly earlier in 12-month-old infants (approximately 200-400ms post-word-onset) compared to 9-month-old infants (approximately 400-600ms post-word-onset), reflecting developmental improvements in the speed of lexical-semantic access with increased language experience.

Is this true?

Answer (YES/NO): NO